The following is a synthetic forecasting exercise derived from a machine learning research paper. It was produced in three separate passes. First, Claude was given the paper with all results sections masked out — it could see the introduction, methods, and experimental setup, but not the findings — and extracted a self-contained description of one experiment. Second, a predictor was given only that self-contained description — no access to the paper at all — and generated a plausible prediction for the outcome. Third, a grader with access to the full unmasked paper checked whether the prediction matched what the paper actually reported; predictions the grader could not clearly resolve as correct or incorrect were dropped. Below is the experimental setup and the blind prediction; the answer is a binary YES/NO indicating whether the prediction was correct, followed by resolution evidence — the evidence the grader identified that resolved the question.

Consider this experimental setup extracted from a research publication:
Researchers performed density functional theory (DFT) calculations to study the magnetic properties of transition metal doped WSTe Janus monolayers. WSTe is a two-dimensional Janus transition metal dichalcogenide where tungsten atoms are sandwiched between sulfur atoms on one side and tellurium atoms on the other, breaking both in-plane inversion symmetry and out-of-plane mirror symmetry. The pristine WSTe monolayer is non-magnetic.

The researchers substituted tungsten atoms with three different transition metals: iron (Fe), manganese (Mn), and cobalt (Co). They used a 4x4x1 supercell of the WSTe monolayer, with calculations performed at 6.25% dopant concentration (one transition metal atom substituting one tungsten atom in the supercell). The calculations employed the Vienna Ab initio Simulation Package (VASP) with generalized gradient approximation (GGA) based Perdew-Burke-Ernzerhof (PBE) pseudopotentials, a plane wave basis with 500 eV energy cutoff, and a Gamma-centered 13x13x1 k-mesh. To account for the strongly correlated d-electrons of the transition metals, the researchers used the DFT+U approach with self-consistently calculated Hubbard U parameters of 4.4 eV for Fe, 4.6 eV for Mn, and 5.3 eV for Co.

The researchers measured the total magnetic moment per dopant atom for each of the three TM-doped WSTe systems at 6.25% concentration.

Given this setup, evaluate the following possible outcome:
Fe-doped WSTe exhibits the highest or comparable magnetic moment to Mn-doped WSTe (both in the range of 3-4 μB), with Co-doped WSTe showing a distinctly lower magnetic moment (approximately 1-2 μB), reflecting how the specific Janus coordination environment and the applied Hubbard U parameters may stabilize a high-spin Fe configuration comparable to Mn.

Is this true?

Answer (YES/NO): YES